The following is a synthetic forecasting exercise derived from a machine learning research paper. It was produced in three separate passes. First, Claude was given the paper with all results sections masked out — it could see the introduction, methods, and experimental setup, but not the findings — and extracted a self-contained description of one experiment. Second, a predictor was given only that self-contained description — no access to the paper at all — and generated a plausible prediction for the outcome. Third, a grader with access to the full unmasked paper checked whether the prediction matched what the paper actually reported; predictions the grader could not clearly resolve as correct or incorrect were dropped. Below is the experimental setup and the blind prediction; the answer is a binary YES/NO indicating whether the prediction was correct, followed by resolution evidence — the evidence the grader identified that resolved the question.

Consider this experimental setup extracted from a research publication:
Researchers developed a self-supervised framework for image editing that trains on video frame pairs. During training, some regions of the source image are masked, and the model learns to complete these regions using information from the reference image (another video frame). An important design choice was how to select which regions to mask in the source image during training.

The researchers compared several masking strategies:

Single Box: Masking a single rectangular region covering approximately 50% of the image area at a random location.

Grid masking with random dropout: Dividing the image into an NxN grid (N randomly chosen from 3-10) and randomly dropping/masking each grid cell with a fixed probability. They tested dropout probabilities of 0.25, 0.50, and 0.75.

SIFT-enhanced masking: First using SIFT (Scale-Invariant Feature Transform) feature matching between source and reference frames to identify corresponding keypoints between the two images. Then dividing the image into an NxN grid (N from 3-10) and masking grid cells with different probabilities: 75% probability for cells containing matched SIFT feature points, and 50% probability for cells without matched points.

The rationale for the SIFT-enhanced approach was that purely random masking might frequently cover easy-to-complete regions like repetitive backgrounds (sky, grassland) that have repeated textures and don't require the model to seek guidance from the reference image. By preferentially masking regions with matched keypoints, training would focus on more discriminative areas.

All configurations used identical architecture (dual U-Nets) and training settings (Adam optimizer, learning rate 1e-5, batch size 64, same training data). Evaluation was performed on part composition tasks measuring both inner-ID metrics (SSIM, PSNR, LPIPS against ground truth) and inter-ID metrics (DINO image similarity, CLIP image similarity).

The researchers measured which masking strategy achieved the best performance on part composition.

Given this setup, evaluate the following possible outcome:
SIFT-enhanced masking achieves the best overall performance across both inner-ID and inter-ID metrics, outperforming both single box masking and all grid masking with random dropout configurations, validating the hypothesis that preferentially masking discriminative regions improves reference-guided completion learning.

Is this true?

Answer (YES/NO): YES